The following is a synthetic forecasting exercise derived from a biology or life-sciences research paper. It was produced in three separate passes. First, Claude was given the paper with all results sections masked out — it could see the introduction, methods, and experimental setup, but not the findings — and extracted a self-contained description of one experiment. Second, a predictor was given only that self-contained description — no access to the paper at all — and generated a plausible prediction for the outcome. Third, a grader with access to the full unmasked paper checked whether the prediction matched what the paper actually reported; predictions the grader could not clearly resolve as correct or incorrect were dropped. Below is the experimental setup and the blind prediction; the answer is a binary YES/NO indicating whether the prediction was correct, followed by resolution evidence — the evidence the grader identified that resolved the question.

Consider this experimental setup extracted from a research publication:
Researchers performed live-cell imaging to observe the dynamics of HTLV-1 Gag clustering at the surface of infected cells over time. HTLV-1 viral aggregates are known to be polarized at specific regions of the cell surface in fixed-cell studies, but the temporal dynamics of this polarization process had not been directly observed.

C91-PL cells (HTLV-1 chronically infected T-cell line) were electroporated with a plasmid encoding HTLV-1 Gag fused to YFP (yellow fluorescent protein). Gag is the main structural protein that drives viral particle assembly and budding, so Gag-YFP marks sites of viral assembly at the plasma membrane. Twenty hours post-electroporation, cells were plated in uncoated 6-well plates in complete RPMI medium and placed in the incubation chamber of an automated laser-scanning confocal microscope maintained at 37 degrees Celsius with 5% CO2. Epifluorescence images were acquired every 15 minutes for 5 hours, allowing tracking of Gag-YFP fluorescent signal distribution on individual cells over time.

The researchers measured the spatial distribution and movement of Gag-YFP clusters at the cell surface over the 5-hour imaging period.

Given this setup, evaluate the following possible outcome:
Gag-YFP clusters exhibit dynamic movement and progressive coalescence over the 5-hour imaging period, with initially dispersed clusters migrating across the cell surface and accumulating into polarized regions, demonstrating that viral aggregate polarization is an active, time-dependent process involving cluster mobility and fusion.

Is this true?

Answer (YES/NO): YES